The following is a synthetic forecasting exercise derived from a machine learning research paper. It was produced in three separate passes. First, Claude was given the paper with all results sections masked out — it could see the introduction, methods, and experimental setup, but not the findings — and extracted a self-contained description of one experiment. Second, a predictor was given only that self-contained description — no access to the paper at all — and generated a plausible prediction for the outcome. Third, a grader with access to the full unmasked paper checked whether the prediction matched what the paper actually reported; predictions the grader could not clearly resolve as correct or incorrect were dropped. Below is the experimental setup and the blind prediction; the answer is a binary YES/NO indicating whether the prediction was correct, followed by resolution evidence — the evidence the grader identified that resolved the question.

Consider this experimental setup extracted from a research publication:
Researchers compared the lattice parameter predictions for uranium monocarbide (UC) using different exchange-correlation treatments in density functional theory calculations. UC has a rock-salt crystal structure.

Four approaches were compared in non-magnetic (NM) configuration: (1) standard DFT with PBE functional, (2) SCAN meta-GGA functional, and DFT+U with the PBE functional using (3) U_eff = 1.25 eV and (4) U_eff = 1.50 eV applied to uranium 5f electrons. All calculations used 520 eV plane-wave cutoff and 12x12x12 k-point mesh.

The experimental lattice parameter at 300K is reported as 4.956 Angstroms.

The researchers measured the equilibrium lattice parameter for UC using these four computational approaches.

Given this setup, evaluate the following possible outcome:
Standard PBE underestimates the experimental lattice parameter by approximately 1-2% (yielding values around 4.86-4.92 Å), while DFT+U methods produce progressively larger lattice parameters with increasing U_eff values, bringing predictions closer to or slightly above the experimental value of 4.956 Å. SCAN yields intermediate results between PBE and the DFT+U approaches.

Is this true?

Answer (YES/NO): NO